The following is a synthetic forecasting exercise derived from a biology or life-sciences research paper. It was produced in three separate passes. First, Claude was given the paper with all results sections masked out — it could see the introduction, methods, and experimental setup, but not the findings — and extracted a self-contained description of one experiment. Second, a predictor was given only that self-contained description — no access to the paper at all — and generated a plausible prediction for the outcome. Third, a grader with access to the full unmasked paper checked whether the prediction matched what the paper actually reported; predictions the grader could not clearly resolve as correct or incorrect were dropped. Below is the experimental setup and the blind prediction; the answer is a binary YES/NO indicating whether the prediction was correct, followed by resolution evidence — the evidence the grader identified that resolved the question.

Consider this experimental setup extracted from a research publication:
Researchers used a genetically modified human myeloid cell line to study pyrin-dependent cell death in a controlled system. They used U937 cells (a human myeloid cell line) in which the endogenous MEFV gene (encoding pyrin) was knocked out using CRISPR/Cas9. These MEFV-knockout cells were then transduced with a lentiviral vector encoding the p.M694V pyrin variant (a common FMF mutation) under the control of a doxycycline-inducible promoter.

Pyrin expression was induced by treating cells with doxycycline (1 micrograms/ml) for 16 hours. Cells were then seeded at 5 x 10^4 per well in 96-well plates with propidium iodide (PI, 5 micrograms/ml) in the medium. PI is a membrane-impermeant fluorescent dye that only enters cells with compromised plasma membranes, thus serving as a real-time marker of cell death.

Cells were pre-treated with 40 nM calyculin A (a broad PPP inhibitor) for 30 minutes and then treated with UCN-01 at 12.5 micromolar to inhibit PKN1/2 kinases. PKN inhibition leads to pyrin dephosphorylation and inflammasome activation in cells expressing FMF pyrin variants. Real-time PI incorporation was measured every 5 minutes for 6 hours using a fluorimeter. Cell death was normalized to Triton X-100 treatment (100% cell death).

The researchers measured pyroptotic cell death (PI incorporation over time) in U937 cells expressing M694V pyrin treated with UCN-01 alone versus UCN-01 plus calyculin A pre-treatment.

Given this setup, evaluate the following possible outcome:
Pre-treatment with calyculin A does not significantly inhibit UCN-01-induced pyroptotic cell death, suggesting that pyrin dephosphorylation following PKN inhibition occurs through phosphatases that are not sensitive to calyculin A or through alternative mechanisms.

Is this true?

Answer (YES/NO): NO